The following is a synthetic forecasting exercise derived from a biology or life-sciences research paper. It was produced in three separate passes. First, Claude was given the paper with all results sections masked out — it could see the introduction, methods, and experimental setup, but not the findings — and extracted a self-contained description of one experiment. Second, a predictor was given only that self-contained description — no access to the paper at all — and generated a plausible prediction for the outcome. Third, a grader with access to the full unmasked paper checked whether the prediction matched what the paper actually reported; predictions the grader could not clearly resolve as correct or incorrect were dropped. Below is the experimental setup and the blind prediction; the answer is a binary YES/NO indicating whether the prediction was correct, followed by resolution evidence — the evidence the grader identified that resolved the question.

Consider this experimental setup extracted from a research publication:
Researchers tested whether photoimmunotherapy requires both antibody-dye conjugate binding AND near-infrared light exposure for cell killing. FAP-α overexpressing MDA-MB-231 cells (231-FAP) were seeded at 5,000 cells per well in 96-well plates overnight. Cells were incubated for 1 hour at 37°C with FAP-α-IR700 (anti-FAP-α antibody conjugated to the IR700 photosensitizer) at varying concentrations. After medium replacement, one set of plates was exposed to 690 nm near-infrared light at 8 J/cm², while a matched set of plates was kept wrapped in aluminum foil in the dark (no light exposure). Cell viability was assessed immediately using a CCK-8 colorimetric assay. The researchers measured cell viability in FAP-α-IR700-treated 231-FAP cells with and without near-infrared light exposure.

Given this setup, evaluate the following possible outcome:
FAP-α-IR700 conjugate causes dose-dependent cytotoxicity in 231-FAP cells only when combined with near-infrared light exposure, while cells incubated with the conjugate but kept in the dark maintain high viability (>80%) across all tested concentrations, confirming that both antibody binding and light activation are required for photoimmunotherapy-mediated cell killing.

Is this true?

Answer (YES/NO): YES